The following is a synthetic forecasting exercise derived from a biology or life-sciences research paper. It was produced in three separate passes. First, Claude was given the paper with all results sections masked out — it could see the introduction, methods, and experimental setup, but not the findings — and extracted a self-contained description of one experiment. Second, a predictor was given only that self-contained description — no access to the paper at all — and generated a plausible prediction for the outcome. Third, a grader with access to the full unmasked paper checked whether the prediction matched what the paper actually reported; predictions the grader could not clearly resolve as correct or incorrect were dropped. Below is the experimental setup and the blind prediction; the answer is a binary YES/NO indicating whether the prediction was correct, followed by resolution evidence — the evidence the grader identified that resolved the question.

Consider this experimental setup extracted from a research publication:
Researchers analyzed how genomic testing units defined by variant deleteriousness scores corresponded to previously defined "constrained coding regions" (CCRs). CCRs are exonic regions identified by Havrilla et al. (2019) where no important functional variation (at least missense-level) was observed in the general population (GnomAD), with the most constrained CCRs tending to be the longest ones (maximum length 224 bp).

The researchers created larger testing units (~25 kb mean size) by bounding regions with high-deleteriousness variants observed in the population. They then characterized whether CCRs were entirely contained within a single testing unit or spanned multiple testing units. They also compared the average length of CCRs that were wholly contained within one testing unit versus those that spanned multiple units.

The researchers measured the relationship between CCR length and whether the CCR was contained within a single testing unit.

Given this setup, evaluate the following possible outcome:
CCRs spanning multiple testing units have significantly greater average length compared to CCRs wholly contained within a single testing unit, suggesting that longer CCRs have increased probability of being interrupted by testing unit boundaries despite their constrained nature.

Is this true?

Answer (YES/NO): NO